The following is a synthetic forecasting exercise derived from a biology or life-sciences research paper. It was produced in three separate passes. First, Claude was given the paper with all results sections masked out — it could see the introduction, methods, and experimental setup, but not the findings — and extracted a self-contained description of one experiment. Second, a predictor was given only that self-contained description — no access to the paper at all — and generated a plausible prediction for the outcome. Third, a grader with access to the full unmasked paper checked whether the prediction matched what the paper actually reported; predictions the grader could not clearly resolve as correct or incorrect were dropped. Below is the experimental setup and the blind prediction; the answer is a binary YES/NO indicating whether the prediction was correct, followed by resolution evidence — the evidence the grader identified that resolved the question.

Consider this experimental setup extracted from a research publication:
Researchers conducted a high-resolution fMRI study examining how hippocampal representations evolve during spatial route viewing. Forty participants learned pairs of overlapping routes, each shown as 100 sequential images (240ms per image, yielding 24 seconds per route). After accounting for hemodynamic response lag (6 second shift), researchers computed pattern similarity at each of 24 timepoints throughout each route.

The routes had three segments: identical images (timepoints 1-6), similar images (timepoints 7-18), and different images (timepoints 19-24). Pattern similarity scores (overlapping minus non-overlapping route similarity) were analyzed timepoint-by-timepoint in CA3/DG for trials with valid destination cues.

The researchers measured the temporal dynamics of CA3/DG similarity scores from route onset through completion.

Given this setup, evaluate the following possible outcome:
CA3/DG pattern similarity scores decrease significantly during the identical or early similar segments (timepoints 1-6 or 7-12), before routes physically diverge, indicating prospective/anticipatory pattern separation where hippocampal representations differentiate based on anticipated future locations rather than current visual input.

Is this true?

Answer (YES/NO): NO